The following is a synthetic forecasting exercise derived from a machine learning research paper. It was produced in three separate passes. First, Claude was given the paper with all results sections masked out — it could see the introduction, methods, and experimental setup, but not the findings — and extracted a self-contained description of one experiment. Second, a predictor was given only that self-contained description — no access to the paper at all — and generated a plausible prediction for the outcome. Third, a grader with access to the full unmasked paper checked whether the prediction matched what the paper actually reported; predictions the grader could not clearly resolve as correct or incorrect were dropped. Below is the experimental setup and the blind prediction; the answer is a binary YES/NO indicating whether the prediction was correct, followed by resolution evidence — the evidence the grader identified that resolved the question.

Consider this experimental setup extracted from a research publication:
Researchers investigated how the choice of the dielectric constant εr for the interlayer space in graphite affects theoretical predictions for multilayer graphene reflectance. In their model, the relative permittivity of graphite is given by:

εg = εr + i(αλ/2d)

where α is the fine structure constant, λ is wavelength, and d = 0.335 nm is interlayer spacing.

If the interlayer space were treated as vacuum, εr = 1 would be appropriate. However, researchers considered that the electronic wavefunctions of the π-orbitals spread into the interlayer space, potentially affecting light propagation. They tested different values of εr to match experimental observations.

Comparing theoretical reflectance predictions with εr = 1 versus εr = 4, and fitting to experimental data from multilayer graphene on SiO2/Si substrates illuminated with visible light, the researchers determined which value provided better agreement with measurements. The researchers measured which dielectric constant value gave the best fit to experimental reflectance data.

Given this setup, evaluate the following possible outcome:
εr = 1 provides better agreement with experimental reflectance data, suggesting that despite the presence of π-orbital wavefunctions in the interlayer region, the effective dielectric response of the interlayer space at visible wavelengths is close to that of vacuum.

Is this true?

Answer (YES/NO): NO